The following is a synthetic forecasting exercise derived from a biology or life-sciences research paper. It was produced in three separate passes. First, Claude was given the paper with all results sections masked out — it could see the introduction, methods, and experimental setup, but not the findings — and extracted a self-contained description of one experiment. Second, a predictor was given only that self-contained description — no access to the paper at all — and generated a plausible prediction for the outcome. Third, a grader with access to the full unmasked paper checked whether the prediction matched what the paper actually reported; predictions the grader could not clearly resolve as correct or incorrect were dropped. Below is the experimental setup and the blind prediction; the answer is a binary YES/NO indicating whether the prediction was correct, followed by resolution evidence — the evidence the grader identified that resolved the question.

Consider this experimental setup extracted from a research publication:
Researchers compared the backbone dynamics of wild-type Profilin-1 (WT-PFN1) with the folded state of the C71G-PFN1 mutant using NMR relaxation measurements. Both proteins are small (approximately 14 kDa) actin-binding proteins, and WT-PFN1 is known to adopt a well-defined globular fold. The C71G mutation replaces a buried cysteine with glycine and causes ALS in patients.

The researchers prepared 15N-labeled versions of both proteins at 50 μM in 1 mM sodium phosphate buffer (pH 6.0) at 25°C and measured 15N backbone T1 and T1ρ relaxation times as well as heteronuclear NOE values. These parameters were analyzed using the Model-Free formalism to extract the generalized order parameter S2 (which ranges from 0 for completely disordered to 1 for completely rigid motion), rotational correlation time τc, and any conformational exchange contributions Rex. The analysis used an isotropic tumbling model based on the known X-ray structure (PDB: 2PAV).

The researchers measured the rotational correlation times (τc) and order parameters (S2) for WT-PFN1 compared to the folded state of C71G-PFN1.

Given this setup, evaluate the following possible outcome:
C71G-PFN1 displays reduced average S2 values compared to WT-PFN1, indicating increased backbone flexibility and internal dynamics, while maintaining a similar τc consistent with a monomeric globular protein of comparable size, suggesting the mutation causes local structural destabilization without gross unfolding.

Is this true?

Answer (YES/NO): YES